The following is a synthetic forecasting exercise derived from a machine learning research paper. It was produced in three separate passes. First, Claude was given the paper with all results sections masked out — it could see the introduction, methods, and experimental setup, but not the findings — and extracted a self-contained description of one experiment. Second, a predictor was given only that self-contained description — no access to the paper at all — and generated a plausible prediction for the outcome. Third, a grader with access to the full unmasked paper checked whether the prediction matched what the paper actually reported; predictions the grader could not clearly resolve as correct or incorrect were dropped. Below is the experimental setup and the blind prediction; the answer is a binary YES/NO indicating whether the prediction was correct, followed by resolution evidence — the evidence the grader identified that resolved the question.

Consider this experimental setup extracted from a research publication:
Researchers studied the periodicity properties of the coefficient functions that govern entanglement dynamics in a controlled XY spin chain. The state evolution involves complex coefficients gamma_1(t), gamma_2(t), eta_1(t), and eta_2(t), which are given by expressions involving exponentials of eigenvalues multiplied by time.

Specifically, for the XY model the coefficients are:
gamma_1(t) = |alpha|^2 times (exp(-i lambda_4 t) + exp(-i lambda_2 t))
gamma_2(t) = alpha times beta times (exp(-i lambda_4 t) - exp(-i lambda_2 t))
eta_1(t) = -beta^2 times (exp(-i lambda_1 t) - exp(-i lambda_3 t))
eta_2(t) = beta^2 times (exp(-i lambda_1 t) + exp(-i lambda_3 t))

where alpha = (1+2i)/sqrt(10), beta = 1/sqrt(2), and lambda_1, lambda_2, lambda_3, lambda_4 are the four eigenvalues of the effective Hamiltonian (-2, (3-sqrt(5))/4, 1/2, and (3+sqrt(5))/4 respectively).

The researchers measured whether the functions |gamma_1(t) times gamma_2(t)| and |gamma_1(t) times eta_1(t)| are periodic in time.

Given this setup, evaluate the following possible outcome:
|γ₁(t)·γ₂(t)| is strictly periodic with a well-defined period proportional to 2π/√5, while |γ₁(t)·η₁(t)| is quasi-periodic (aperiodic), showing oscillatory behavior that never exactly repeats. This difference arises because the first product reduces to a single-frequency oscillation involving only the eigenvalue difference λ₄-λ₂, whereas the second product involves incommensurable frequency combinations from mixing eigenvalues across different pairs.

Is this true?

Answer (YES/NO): NO